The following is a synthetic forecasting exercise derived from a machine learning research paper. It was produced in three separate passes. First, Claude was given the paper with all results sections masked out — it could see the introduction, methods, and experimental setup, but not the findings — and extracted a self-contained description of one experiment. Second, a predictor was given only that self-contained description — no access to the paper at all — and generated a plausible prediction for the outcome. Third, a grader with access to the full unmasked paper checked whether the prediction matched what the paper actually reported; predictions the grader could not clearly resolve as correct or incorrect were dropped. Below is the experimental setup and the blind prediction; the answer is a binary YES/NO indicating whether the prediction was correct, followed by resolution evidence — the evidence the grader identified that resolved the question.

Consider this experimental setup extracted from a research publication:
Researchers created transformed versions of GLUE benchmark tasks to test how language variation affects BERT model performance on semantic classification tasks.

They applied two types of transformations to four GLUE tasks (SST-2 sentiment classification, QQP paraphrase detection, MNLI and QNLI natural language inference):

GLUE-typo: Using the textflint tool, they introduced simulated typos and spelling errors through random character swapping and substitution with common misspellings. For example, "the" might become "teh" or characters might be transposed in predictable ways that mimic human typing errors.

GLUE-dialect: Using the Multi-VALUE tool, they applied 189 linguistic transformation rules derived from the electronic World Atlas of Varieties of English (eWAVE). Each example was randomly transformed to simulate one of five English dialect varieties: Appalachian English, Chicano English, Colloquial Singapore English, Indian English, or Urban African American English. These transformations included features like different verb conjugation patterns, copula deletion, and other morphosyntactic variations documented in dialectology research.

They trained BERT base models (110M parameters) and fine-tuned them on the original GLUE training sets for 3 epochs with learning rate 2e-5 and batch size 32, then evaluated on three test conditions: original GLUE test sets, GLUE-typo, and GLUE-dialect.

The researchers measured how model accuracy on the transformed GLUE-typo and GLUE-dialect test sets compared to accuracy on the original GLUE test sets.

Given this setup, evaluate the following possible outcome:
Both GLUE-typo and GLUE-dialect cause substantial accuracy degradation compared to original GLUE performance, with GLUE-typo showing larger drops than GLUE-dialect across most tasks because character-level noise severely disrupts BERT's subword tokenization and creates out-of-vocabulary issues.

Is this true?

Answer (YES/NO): YES